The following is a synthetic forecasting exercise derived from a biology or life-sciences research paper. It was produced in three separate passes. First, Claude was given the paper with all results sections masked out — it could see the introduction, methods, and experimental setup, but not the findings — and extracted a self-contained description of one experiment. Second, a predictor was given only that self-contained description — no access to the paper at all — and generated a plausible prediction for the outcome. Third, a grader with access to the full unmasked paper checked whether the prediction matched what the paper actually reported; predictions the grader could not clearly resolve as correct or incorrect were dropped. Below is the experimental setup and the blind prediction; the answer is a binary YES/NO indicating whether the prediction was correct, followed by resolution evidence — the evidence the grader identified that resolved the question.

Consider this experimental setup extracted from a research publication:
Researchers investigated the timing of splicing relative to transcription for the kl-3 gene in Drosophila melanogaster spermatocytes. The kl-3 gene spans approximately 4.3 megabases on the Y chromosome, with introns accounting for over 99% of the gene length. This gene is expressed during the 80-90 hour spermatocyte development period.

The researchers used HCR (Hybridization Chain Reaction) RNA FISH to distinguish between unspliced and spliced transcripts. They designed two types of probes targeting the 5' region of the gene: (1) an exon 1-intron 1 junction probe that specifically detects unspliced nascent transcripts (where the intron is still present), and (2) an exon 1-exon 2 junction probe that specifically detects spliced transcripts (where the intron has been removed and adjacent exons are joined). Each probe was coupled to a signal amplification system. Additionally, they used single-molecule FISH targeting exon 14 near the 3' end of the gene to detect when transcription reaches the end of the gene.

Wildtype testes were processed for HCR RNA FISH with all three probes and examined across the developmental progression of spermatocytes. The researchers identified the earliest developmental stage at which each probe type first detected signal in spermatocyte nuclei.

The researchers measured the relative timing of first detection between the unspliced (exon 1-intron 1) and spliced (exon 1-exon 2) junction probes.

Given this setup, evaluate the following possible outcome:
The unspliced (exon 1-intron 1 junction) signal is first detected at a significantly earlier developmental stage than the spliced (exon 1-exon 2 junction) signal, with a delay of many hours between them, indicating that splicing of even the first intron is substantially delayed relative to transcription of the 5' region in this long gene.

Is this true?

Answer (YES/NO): NO